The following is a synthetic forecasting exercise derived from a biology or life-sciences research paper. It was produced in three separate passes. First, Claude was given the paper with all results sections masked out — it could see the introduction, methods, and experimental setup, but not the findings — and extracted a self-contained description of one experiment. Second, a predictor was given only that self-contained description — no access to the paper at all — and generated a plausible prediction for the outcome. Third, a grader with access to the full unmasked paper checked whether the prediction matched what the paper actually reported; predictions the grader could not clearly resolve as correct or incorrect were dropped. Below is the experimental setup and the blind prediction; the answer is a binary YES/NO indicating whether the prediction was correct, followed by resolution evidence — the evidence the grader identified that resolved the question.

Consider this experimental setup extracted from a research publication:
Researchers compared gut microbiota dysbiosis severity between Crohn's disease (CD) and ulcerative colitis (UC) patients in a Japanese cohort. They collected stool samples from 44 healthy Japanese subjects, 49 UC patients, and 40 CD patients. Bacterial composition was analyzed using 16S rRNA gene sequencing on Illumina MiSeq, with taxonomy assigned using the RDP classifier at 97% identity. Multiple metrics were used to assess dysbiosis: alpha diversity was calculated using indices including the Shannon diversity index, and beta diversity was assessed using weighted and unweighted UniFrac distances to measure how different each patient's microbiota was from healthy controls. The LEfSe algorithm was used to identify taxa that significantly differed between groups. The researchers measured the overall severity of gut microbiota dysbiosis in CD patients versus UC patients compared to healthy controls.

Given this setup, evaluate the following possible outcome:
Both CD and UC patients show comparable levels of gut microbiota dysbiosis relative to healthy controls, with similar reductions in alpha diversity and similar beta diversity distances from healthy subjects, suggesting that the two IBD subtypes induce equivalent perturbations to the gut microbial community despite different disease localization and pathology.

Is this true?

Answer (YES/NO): NO